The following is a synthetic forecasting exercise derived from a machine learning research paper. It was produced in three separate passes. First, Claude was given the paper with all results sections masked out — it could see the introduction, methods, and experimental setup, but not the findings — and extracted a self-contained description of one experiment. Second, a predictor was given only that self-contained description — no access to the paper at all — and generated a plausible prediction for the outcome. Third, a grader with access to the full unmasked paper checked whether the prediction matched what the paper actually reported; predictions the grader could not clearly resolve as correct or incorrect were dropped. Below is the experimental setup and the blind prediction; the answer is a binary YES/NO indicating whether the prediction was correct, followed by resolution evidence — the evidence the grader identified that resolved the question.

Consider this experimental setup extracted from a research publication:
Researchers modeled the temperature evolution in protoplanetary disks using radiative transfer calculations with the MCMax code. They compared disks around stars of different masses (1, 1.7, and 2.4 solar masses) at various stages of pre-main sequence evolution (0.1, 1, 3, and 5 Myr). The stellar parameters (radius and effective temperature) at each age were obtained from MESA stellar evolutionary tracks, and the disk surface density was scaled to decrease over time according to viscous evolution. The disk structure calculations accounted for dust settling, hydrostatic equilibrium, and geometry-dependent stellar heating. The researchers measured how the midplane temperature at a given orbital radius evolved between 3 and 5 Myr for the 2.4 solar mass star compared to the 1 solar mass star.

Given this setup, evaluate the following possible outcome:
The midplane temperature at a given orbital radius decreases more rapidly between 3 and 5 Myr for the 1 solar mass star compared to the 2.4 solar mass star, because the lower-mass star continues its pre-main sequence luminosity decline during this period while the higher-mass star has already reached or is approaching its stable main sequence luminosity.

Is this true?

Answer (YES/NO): NO